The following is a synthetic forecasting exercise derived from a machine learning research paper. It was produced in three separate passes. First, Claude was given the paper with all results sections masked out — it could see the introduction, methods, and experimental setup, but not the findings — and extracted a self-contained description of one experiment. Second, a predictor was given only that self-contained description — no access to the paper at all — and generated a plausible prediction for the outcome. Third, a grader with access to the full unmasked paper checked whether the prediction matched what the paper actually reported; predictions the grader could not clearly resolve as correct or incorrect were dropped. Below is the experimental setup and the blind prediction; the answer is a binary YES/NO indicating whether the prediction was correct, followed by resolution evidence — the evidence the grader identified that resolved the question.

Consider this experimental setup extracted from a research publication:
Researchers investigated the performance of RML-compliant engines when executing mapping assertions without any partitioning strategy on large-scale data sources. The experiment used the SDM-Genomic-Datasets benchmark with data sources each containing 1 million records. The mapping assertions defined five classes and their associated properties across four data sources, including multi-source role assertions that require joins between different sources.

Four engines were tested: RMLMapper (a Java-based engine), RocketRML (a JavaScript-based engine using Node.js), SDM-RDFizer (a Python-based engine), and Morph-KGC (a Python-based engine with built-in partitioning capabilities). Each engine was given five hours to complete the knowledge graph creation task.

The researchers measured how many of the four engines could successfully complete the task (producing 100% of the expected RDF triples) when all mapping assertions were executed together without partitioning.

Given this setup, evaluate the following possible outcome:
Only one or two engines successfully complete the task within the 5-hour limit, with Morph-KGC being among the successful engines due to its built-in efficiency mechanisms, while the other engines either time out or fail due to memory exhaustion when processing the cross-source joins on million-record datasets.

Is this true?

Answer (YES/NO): YES